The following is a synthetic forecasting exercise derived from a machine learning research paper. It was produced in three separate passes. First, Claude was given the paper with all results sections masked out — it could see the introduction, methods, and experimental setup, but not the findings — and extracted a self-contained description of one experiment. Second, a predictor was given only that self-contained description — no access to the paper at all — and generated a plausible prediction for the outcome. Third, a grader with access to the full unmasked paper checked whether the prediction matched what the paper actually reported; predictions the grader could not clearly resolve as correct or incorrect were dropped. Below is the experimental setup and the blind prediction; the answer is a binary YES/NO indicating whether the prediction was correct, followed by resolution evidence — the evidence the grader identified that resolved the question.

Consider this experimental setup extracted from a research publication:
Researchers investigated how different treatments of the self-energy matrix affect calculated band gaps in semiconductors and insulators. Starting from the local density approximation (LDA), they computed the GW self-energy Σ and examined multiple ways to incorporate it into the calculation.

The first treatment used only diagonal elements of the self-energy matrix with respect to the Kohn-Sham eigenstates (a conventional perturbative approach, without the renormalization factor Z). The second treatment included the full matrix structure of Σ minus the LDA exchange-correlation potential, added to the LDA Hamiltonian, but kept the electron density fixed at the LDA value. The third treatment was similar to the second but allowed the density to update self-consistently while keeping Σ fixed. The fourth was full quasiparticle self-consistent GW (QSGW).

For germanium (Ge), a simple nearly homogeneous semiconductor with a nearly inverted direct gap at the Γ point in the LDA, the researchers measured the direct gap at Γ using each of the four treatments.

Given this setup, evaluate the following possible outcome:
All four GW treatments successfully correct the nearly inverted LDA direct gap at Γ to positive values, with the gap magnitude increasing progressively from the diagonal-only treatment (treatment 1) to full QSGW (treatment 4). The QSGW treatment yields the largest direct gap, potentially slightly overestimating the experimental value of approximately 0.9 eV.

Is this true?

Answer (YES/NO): NO